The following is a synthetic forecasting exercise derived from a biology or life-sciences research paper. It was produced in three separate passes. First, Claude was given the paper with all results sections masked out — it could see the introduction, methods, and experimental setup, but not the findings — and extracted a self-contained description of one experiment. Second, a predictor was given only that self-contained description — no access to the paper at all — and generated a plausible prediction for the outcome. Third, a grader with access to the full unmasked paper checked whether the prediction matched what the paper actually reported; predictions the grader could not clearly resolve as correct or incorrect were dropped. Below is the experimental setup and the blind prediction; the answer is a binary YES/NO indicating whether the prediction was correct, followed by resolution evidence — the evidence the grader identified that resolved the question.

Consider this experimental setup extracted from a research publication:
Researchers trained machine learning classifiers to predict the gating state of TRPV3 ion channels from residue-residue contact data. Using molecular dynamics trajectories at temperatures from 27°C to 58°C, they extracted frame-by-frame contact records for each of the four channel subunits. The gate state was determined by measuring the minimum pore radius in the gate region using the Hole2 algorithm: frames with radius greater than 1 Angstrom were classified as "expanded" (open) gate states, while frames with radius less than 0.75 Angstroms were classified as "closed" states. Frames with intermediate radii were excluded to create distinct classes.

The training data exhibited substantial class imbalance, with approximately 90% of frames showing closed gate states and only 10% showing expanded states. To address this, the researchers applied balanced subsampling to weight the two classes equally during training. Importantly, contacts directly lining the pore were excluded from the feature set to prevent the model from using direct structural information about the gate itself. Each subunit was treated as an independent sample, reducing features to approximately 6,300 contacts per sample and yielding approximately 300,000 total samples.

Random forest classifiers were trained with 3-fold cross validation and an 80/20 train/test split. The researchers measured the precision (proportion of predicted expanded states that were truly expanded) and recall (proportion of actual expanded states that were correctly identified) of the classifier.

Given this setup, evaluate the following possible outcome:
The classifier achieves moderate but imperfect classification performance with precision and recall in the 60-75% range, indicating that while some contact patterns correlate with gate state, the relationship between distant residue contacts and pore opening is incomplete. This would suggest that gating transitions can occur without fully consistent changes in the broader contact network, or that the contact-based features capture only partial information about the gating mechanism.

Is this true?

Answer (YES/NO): NO